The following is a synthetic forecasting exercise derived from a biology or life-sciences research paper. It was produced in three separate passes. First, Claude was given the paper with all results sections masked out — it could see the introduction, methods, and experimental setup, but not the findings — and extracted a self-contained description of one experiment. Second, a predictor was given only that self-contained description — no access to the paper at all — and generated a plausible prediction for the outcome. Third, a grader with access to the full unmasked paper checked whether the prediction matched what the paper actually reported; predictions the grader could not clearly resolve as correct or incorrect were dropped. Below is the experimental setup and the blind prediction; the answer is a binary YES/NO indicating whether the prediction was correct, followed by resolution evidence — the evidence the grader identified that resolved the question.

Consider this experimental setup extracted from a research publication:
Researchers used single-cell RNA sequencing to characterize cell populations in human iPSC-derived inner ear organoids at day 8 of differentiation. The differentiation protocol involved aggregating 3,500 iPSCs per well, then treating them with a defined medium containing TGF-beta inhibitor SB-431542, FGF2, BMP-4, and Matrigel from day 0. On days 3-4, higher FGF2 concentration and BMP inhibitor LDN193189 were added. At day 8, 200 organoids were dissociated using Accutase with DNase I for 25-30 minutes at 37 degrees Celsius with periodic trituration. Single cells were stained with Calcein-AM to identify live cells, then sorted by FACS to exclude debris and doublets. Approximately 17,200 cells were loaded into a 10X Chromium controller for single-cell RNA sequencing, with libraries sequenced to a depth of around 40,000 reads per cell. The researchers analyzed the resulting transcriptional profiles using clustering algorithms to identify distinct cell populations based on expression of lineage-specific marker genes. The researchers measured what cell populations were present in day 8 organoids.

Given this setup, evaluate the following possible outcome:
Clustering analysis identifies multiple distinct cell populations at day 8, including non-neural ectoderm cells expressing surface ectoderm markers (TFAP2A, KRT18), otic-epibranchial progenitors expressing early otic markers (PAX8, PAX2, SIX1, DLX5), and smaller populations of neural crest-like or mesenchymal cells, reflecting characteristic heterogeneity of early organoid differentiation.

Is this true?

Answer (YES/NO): NO